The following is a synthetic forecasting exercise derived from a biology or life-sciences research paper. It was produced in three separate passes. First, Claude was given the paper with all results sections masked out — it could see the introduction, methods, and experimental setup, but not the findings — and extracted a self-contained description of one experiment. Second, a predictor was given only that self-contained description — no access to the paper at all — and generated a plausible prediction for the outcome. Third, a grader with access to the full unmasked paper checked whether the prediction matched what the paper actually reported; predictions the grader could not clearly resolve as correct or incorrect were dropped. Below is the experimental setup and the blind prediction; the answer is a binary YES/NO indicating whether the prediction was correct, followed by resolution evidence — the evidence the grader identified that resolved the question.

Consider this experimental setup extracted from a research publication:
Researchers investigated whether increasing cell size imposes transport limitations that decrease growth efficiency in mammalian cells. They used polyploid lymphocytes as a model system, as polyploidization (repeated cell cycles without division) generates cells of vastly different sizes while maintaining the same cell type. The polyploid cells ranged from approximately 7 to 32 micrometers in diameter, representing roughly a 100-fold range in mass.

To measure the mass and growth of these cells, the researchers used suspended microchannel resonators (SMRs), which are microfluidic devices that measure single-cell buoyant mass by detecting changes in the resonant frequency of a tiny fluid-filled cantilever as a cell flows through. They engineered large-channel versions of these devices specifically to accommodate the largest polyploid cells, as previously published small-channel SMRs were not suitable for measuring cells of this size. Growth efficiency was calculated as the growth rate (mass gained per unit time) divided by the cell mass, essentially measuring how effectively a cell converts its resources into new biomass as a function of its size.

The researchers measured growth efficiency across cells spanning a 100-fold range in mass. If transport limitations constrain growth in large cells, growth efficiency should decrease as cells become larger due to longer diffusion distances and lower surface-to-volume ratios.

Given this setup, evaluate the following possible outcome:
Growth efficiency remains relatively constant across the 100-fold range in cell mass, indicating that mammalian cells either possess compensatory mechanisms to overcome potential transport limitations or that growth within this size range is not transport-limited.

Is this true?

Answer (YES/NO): YES